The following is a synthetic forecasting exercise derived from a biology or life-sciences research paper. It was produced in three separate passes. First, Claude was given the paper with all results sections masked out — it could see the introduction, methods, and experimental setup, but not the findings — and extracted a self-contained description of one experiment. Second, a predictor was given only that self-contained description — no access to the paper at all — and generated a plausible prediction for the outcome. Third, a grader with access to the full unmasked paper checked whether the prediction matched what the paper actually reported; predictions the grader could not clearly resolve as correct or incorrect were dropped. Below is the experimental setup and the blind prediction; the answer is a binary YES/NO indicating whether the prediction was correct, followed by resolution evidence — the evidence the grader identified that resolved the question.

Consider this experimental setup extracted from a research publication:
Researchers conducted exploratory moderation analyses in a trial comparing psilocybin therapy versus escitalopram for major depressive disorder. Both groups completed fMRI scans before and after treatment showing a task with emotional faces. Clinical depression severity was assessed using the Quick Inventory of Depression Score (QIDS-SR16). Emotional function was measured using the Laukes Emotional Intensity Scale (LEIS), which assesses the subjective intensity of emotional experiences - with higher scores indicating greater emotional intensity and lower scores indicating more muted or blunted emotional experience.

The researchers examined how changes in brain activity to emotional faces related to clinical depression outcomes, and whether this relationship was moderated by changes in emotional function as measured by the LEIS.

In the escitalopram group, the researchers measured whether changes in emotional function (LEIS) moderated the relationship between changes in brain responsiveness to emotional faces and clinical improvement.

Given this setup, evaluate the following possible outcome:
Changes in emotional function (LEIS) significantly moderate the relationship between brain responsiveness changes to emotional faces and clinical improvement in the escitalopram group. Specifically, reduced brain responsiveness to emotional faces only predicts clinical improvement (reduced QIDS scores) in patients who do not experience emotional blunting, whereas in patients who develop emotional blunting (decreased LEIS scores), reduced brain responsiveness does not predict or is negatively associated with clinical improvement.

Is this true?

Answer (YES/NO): NO